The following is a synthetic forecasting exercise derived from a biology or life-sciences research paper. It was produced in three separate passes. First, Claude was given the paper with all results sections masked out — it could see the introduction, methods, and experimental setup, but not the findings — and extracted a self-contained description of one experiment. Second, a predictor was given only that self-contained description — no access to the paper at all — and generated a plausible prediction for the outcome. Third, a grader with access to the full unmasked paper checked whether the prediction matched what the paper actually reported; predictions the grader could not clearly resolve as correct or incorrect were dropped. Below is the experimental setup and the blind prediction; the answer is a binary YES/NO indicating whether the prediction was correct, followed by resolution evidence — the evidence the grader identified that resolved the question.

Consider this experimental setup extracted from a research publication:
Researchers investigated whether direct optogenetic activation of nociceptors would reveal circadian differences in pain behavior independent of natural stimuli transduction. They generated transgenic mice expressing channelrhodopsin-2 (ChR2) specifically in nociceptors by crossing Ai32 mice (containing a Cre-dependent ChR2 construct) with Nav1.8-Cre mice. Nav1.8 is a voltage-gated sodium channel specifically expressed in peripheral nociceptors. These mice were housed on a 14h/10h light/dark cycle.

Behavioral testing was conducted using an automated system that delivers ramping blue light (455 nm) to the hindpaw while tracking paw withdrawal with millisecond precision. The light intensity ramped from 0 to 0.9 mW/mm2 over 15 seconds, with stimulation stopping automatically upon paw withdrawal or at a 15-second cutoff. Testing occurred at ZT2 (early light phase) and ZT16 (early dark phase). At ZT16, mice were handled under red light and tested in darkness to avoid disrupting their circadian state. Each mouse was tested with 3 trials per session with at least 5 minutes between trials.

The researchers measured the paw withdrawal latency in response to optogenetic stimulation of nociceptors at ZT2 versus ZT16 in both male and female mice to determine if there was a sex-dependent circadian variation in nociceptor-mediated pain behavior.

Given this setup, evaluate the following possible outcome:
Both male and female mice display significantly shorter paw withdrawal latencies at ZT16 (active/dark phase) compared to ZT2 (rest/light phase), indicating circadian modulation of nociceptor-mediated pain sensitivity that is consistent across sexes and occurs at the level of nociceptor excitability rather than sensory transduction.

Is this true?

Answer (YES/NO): NO